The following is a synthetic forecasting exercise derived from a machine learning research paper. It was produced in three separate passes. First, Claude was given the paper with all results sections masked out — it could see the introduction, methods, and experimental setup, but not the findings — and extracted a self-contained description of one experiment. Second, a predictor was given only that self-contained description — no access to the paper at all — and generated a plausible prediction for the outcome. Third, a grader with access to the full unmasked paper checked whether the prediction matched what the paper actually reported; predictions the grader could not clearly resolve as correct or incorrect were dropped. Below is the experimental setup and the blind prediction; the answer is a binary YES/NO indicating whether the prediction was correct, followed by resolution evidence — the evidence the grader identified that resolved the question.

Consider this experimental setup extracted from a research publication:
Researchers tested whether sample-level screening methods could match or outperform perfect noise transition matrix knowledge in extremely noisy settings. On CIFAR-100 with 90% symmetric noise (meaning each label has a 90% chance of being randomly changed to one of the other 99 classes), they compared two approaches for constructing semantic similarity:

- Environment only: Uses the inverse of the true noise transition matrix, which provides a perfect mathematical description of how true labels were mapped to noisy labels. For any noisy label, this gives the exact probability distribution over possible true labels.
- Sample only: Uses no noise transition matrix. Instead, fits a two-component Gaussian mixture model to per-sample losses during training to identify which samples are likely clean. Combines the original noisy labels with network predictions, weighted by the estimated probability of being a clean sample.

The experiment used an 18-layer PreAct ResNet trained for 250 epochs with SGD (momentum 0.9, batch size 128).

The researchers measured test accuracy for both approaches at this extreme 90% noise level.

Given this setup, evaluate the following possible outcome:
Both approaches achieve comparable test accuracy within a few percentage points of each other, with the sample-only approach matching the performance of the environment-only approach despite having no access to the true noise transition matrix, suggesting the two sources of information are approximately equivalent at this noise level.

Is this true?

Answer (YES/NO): NO